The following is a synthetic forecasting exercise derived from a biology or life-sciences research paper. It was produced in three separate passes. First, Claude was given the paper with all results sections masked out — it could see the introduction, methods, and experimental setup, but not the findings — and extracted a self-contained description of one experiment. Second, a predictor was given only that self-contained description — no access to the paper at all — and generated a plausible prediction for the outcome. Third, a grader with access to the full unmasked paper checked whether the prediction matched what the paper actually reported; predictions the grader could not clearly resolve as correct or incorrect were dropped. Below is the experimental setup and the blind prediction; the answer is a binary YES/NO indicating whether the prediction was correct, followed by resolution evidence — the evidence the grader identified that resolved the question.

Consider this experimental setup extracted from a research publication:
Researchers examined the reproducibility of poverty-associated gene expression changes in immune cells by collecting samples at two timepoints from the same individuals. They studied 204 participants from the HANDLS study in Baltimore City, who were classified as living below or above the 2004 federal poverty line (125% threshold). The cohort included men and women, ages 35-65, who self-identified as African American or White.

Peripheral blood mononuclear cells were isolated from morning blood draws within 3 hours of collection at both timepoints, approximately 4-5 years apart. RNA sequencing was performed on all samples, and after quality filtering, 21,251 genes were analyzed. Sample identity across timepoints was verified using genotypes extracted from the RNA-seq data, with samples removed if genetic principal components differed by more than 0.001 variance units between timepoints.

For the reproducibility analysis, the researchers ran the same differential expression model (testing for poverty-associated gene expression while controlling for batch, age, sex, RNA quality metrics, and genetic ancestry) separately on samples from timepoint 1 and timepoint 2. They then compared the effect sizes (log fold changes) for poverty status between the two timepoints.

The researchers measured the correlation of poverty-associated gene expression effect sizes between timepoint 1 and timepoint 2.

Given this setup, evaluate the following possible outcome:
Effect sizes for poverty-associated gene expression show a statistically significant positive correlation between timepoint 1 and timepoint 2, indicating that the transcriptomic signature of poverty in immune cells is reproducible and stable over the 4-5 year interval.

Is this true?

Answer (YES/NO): YES